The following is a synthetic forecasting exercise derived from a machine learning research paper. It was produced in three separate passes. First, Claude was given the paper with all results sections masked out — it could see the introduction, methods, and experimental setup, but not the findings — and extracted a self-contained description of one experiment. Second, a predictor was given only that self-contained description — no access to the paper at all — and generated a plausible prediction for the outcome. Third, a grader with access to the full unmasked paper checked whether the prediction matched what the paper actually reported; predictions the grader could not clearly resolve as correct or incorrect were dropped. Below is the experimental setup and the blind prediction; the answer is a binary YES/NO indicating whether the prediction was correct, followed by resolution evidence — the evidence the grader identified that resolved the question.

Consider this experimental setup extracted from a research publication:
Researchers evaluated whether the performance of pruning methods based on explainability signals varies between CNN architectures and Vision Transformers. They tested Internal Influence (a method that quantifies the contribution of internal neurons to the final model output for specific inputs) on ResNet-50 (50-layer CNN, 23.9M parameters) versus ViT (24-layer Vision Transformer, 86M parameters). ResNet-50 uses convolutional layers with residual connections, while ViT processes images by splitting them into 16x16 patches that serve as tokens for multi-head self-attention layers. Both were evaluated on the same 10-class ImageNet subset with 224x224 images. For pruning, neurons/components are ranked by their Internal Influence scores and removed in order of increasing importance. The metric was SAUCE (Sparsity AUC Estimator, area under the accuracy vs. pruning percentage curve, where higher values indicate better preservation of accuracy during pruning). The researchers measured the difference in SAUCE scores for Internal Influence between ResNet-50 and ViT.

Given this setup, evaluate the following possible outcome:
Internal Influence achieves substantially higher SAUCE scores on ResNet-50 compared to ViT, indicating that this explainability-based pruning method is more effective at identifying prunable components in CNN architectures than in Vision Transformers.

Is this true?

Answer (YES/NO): NO